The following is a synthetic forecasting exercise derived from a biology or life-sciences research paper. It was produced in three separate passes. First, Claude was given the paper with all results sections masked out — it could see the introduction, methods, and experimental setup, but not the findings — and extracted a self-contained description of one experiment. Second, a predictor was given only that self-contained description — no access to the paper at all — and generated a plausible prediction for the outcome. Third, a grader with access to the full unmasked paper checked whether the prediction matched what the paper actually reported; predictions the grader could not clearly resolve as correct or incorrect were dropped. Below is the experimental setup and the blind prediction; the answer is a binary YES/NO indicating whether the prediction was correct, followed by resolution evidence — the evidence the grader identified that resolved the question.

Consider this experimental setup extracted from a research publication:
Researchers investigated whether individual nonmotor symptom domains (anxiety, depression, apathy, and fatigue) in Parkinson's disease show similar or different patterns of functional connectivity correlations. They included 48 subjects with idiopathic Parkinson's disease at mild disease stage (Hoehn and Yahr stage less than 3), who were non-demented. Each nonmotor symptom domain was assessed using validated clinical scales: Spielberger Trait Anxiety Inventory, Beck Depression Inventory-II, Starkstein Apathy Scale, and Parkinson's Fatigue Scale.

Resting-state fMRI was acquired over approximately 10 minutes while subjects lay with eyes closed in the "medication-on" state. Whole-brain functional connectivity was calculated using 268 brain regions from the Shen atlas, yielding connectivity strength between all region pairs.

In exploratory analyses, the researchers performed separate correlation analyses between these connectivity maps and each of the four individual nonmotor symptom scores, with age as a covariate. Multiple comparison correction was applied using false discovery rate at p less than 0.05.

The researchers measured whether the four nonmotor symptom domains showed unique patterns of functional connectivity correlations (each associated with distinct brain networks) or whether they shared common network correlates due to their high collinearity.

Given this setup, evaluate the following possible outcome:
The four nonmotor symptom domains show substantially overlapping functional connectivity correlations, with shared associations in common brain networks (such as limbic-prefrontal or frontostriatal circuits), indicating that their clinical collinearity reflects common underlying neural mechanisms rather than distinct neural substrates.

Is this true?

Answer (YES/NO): NO